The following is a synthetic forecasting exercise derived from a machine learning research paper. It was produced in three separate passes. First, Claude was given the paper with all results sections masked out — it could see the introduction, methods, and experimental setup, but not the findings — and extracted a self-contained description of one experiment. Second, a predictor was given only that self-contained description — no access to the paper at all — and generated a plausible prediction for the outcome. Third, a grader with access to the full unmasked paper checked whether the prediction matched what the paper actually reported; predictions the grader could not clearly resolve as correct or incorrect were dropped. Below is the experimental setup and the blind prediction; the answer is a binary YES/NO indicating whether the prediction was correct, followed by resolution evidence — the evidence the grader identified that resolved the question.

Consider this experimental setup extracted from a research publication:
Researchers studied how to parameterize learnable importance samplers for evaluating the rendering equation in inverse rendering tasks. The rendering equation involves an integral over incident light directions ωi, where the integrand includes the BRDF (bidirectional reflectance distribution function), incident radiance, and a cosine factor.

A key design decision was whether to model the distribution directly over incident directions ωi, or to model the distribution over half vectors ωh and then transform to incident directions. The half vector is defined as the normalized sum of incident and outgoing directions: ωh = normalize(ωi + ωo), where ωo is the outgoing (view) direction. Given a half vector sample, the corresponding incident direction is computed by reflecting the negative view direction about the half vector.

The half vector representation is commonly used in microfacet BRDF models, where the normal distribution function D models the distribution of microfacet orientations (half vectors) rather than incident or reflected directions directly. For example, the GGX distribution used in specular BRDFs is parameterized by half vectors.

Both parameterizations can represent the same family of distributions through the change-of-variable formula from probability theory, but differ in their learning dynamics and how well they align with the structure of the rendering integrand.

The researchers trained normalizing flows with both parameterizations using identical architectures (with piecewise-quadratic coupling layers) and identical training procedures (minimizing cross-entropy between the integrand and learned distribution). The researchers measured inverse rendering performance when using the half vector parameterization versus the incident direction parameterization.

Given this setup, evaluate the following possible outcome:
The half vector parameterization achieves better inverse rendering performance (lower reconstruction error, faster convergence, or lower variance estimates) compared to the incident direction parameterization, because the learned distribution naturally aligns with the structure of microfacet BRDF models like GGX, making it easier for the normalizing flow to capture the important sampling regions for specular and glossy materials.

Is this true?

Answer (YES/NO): YES